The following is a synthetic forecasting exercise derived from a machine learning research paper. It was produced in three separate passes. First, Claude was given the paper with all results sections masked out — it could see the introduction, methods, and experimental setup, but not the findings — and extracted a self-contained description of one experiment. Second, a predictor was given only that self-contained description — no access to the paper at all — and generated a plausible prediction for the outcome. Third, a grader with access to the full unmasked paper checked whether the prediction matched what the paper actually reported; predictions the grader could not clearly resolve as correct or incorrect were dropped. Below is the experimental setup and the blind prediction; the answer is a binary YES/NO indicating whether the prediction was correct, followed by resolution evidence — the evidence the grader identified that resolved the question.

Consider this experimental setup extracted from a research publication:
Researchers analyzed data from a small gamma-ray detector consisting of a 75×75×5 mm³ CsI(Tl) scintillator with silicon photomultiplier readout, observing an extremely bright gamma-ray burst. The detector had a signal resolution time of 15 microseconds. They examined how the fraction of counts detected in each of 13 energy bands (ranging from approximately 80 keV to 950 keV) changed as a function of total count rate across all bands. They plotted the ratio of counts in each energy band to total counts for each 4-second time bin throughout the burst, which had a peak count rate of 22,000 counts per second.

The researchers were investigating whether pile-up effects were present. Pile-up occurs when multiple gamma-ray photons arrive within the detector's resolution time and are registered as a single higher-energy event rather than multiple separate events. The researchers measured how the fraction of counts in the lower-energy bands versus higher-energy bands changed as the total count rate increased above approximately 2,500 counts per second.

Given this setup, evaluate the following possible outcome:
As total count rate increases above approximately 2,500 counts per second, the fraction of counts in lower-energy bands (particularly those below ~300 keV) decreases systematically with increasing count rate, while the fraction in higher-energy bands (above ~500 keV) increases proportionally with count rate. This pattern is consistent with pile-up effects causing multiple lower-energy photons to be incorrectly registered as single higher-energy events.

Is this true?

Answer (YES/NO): YES